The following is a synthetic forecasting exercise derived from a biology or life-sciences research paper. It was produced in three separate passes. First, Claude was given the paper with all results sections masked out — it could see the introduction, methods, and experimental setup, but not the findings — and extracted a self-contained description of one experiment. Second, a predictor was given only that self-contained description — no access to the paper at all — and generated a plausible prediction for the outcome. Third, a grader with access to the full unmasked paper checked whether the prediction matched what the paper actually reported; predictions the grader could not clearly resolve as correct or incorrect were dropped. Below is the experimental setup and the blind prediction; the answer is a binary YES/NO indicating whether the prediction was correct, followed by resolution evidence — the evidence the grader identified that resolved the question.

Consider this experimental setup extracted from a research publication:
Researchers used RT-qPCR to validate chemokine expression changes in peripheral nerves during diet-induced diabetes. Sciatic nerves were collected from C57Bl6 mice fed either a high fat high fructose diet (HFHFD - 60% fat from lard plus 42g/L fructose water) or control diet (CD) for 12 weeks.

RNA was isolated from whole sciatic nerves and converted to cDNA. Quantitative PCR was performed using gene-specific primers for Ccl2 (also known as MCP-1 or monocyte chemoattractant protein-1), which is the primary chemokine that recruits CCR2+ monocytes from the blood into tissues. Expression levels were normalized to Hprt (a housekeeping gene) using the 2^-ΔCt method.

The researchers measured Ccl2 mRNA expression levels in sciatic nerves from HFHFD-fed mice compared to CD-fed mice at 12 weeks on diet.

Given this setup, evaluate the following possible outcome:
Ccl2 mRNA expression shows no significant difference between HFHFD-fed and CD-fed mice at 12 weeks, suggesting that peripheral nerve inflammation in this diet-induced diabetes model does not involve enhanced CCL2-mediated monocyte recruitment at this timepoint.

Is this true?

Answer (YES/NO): NO